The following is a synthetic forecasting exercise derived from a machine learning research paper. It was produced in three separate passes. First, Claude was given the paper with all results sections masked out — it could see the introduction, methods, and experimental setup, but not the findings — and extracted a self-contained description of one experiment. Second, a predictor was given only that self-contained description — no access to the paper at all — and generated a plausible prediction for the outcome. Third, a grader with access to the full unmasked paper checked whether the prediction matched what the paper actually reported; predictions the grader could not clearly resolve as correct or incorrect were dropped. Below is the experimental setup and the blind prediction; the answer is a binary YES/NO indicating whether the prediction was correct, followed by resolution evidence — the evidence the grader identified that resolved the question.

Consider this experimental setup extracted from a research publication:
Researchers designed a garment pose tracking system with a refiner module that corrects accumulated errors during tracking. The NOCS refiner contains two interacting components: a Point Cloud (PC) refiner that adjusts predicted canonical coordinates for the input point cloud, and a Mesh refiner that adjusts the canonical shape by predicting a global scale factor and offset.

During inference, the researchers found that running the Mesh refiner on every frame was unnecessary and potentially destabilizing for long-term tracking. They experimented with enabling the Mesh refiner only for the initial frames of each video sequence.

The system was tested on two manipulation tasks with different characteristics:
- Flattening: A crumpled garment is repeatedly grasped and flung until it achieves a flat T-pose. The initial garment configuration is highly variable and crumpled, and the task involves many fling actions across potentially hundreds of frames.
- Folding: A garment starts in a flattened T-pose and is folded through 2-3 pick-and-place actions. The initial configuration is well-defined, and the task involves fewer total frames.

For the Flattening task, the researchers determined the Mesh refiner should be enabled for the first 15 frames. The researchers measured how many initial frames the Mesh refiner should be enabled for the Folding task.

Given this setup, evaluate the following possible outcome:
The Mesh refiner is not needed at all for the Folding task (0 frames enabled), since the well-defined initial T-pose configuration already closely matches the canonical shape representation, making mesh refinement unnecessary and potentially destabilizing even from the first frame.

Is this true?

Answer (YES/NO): NO